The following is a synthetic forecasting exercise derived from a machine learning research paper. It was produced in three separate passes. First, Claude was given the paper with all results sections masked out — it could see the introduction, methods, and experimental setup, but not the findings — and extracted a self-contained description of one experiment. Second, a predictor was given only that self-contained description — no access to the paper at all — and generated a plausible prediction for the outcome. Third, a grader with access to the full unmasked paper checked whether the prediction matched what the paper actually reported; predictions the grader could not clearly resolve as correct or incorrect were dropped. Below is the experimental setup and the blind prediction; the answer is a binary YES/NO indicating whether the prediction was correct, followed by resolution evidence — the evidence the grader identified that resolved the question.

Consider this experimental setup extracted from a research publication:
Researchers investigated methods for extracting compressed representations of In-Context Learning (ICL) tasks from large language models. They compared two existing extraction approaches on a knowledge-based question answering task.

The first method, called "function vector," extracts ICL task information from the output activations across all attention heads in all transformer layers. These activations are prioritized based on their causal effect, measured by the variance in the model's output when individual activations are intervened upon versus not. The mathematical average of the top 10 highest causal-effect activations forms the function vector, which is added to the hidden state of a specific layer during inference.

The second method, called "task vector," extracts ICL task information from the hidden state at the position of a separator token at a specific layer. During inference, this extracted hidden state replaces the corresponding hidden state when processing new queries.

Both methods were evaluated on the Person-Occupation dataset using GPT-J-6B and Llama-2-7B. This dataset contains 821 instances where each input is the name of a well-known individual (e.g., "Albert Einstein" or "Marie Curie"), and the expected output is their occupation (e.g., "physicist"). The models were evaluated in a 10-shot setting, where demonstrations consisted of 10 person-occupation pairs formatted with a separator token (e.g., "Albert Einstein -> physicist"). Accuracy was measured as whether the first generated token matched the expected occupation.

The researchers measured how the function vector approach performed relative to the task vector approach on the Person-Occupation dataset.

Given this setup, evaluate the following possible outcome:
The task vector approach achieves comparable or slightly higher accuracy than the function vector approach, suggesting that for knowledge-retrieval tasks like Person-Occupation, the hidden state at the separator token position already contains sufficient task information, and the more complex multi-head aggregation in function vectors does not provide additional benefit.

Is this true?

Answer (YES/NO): NO